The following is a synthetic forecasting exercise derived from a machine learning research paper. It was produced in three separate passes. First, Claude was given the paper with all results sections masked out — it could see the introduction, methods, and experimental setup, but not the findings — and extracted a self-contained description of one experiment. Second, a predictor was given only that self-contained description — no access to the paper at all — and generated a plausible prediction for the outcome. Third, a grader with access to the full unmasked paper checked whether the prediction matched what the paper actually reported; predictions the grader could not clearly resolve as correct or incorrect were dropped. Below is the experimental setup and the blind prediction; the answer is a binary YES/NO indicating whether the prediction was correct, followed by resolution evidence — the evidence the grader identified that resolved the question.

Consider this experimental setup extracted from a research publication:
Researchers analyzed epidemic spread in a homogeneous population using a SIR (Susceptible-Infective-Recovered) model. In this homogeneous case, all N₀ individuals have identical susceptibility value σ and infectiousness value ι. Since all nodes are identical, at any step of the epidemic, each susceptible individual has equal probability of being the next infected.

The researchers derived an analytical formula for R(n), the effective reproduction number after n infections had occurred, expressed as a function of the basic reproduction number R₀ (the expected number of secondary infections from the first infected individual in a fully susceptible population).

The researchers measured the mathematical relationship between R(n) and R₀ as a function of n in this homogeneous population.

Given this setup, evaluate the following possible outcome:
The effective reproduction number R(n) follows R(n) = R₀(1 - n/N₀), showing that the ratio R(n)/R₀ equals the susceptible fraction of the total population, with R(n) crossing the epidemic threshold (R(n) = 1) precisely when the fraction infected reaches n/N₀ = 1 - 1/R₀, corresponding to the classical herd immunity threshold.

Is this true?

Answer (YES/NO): YES